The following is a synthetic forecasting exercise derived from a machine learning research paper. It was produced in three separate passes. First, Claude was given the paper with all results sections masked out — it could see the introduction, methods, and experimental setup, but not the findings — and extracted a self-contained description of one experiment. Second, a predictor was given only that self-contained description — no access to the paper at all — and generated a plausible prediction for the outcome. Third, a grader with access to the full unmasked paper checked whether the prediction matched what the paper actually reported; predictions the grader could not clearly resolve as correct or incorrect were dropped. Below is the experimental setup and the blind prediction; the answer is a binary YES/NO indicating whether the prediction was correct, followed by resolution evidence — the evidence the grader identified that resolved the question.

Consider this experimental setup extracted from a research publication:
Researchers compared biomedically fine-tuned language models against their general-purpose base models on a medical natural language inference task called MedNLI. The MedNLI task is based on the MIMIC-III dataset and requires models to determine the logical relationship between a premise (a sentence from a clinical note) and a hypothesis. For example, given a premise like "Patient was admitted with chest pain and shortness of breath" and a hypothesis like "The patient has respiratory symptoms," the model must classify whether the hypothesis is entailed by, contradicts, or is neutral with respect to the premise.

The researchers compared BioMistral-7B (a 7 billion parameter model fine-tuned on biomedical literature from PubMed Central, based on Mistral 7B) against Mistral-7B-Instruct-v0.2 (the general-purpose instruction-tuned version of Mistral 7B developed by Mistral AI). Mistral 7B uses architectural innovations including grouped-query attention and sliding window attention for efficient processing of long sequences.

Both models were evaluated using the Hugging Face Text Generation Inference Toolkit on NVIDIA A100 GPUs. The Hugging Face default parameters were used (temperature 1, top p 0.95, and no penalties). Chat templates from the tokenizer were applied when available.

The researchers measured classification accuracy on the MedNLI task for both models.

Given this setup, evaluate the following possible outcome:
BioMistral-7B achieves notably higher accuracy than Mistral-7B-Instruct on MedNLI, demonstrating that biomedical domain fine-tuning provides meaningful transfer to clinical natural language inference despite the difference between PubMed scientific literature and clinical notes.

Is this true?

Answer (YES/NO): NO